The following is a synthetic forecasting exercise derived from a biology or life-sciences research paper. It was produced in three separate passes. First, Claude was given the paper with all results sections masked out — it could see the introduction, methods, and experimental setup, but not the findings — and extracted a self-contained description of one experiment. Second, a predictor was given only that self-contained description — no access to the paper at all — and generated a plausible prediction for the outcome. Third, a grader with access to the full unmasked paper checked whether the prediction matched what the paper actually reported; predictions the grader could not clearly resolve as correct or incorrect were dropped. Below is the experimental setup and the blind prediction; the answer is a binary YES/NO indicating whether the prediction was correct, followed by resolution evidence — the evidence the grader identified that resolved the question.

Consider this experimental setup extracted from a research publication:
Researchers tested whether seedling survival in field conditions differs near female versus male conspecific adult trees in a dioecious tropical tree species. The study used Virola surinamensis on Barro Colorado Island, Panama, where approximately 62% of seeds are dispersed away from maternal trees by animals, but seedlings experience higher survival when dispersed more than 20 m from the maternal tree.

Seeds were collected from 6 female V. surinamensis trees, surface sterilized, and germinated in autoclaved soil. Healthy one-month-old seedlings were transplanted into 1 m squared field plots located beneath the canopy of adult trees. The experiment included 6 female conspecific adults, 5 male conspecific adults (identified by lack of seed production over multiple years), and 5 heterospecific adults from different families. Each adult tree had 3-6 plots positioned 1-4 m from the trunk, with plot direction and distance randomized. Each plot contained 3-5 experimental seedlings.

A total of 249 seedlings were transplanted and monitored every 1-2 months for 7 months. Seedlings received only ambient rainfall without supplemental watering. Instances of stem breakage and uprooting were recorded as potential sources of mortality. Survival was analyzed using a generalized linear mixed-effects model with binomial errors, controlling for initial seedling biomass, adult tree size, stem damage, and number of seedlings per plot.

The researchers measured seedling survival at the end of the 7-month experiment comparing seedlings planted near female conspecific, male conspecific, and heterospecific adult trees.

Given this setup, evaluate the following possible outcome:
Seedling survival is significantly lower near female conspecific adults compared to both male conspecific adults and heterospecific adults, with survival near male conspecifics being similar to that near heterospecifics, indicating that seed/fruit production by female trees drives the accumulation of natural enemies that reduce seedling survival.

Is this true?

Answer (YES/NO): NO